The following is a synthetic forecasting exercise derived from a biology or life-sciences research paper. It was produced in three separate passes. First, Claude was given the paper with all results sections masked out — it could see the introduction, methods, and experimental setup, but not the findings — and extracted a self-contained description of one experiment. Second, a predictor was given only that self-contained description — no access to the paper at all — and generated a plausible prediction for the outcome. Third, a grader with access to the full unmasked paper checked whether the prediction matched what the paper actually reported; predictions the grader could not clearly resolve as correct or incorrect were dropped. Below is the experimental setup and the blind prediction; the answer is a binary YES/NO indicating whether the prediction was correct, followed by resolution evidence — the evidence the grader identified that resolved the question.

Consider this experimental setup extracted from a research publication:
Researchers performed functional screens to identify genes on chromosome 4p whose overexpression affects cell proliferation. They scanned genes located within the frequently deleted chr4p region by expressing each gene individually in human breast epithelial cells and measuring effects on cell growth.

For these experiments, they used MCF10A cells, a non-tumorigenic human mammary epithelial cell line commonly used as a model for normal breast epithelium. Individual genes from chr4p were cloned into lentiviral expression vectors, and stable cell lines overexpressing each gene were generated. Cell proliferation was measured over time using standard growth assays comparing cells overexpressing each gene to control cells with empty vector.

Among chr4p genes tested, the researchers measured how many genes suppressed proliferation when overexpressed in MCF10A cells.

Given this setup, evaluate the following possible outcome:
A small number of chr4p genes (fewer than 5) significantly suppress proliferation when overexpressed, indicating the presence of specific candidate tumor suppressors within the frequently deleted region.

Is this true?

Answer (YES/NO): YES